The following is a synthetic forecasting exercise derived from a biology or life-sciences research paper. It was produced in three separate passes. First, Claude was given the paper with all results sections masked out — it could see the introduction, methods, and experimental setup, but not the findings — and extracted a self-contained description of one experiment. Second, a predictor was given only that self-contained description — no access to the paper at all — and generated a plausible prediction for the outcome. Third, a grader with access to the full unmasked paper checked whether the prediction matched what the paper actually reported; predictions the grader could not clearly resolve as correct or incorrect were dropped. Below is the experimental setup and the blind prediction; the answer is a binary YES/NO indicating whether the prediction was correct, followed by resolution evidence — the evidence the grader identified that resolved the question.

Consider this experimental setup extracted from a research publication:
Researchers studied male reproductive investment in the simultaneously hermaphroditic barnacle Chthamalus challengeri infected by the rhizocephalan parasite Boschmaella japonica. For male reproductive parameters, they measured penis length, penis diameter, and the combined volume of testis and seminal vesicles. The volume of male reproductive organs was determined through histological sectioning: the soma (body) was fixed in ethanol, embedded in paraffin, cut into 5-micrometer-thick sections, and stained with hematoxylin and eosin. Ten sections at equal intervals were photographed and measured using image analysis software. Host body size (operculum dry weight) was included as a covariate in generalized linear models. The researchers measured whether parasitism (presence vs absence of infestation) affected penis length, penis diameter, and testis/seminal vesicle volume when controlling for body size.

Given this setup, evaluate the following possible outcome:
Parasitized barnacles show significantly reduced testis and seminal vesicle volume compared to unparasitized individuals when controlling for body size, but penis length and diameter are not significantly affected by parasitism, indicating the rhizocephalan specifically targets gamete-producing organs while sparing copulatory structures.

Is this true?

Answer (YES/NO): NO